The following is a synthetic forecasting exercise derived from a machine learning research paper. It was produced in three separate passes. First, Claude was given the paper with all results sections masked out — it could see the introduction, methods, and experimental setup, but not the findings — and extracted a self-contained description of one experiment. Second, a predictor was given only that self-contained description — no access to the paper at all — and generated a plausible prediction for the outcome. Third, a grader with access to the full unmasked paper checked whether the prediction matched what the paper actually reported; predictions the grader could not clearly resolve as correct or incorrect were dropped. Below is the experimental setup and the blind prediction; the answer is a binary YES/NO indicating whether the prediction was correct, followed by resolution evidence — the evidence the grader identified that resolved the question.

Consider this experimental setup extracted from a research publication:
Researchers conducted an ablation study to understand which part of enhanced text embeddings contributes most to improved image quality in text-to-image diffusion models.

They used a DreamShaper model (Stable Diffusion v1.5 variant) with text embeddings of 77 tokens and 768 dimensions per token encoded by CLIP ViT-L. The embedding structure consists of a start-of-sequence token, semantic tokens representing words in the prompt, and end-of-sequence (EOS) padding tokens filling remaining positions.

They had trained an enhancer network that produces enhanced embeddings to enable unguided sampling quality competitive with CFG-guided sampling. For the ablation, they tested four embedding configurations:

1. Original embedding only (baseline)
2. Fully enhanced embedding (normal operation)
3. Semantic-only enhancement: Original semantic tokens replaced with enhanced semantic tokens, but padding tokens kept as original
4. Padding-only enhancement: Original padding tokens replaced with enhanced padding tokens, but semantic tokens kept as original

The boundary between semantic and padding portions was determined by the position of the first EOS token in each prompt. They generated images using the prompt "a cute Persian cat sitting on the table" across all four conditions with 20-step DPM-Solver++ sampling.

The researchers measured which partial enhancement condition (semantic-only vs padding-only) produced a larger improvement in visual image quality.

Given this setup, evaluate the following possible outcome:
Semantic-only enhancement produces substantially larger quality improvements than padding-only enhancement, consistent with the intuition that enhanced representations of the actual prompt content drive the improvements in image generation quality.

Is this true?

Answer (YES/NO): NO